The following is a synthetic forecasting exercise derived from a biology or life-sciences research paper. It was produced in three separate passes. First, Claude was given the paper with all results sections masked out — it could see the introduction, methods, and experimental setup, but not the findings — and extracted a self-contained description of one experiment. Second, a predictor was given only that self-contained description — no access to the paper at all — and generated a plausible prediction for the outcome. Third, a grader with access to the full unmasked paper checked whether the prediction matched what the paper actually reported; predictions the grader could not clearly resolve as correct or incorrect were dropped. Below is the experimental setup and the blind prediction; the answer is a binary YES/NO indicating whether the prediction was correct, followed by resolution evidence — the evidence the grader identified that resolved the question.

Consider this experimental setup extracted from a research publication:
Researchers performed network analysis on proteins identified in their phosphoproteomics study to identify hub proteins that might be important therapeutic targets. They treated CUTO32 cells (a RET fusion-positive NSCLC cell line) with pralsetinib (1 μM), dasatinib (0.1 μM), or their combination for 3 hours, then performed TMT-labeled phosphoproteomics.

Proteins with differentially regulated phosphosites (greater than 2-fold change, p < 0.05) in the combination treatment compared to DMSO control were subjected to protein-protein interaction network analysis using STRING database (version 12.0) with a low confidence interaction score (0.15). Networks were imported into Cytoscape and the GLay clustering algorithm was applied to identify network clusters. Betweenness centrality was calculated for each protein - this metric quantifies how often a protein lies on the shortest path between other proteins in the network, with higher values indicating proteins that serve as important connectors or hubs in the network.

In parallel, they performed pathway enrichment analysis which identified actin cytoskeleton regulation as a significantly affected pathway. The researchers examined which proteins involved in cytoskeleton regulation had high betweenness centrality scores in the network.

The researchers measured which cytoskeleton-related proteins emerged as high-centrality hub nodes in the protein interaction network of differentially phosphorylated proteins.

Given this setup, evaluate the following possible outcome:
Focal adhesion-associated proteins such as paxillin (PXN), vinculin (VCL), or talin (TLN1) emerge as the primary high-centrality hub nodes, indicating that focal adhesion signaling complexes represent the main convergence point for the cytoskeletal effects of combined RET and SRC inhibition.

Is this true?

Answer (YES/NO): NO